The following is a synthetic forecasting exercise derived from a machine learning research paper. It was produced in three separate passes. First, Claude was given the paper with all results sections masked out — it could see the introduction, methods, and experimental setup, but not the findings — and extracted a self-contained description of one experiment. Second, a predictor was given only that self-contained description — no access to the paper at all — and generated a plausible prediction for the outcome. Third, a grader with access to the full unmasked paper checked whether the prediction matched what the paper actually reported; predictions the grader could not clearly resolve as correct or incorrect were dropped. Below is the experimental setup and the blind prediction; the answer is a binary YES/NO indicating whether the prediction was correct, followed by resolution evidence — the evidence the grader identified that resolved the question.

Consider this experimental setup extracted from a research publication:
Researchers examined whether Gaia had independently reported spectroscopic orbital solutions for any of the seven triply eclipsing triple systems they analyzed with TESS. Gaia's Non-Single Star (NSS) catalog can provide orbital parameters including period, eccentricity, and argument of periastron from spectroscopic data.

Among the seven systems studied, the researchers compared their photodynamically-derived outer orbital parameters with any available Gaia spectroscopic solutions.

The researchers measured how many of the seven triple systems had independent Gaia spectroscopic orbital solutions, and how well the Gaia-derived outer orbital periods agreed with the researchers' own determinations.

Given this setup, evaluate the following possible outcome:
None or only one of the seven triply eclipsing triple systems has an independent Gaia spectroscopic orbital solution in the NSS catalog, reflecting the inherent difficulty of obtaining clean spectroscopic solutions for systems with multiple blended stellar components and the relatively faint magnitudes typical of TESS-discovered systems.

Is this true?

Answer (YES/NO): NO